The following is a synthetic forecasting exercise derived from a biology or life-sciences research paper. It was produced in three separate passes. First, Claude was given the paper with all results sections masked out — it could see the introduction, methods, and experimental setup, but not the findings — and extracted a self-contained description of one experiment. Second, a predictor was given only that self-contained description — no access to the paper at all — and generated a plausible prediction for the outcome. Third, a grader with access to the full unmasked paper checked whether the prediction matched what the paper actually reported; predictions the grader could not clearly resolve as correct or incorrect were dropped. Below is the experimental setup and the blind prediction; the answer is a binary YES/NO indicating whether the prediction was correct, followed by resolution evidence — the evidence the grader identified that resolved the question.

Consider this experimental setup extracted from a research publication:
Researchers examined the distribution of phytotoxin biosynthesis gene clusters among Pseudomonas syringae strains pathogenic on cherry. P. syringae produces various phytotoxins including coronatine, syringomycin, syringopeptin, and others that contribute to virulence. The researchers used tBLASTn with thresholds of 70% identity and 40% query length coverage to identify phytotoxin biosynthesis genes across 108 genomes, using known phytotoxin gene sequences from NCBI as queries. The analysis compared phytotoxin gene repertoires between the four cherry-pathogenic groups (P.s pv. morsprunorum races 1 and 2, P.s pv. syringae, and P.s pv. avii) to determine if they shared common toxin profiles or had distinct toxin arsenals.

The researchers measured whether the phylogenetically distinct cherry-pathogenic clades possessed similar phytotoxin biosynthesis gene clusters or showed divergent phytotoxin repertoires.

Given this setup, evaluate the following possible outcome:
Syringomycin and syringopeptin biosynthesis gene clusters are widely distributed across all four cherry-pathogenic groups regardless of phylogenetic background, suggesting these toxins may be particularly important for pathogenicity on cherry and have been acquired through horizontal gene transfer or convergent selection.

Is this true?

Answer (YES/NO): NO